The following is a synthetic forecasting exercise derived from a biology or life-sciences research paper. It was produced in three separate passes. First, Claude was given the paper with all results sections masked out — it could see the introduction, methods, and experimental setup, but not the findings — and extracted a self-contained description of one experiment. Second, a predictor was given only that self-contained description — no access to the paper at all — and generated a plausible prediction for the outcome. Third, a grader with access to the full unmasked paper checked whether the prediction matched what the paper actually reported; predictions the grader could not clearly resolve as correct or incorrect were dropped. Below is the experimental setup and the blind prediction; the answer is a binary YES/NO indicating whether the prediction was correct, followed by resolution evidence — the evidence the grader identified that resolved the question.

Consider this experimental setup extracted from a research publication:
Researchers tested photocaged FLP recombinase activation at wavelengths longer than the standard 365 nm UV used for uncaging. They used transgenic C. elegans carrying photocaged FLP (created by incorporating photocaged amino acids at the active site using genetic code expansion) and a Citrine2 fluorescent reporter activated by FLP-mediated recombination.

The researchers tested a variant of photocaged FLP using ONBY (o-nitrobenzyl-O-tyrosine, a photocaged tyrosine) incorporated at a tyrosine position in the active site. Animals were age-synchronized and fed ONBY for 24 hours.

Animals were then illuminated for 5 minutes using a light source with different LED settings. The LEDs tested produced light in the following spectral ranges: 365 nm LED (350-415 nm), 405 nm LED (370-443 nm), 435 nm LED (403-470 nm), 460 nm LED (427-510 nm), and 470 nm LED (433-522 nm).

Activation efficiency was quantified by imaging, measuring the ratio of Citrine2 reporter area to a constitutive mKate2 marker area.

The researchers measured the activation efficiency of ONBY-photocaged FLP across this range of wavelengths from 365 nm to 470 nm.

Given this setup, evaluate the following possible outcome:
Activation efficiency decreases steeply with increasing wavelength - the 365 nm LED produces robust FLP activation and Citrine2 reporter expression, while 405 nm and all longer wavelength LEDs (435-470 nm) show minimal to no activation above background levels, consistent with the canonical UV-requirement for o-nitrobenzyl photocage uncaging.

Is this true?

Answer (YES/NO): NO